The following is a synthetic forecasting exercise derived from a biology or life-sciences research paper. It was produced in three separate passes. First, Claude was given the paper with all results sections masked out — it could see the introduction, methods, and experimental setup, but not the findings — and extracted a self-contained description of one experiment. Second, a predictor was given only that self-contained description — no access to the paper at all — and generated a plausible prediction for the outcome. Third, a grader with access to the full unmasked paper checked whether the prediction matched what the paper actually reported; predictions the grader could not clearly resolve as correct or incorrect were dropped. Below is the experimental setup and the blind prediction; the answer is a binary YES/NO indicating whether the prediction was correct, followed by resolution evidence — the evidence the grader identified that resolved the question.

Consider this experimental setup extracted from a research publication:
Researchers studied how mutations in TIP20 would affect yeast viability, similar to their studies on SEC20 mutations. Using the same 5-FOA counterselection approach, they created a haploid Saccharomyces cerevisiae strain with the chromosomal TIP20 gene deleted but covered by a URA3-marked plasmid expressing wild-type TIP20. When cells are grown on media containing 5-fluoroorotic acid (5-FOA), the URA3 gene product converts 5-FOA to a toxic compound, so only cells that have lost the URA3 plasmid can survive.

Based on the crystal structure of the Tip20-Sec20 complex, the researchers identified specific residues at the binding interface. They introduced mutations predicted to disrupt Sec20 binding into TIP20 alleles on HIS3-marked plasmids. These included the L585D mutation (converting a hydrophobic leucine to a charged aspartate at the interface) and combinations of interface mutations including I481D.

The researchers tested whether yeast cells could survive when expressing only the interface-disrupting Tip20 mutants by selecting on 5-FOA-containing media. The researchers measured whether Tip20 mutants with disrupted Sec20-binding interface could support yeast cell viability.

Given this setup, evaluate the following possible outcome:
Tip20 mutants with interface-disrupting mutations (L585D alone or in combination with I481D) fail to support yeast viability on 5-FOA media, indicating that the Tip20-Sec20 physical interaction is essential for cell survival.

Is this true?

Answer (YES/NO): NO